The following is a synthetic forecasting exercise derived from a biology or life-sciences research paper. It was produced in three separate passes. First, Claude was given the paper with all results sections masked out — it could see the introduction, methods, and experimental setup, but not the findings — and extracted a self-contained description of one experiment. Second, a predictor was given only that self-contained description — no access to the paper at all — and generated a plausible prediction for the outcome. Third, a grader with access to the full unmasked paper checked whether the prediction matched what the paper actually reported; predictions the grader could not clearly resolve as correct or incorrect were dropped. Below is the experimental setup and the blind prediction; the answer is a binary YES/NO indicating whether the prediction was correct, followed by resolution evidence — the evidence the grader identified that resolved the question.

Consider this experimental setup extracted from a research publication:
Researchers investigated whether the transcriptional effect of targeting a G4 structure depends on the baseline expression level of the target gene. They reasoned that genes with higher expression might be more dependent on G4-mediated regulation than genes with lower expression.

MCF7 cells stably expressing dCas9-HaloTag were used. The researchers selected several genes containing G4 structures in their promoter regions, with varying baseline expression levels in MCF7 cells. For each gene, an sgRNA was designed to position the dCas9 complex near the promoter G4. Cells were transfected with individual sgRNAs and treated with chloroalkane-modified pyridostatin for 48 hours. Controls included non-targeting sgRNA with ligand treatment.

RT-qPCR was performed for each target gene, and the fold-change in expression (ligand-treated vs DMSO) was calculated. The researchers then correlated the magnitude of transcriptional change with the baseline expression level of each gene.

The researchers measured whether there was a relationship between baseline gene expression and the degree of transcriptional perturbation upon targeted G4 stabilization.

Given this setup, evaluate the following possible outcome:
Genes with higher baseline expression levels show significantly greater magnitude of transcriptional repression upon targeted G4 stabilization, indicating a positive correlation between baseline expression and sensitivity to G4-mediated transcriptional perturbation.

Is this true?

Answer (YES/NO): YES